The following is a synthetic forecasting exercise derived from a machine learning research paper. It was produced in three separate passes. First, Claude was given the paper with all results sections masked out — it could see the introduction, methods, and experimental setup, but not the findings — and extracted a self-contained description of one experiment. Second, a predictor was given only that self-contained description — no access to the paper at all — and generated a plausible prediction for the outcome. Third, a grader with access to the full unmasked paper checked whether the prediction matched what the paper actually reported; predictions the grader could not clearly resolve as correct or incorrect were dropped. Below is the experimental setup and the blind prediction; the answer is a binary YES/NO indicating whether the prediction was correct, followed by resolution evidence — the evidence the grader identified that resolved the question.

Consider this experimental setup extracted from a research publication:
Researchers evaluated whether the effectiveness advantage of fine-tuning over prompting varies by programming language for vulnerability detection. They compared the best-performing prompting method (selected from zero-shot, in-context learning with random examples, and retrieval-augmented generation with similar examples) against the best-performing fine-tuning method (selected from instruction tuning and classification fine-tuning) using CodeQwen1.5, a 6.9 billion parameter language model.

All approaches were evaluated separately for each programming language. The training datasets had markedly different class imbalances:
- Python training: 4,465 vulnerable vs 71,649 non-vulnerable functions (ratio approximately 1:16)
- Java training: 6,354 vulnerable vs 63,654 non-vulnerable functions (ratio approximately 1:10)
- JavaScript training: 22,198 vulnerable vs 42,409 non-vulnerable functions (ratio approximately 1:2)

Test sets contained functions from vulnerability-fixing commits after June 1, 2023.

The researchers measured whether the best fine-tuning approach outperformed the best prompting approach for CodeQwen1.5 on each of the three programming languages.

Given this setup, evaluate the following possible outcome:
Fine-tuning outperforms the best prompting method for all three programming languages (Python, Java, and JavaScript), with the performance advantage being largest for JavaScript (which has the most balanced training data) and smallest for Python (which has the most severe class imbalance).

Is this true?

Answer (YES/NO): NO